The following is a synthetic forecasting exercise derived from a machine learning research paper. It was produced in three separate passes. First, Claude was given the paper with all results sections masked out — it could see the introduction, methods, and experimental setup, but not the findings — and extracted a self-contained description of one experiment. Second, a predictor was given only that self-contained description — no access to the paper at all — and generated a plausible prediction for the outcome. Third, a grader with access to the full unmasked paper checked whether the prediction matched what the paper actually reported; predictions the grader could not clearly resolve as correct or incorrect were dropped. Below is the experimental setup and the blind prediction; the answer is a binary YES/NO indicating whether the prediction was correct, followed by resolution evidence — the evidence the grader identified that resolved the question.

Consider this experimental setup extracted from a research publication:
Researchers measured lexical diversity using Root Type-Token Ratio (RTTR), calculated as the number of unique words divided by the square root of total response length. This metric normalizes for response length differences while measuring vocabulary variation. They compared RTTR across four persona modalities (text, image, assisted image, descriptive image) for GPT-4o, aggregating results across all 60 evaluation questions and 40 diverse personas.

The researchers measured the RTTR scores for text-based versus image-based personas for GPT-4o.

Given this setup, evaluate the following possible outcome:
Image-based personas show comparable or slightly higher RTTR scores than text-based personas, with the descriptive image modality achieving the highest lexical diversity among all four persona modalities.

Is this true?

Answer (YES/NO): NO